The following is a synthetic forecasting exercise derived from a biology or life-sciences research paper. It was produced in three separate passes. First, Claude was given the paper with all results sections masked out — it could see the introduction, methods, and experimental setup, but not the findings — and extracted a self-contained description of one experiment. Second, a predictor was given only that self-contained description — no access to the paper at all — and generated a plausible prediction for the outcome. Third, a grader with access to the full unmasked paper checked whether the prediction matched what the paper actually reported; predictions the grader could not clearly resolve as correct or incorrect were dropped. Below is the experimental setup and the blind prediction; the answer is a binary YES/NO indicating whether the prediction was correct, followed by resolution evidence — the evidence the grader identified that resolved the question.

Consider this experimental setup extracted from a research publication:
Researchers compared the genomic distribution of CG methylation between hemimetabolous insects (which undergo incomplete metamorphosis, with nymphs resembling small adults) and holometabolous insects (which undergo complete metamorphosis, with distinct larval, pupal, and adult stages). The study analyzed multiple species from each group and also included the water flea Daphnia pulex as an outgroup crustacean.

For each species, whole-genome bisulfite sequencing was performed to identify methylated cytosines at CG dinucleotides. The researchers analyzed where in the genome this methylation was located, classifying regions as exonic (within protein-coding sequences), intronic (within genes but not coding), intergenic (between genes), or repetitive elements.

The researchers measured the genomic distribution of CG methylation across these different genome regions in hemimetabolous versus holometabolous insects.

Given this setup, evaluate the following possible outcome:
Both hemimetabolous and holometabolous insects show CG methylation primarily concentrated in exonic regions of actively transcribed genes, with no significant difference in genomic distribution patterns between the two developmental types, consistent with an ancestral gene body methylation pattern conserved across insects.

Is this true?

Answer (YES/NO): NO